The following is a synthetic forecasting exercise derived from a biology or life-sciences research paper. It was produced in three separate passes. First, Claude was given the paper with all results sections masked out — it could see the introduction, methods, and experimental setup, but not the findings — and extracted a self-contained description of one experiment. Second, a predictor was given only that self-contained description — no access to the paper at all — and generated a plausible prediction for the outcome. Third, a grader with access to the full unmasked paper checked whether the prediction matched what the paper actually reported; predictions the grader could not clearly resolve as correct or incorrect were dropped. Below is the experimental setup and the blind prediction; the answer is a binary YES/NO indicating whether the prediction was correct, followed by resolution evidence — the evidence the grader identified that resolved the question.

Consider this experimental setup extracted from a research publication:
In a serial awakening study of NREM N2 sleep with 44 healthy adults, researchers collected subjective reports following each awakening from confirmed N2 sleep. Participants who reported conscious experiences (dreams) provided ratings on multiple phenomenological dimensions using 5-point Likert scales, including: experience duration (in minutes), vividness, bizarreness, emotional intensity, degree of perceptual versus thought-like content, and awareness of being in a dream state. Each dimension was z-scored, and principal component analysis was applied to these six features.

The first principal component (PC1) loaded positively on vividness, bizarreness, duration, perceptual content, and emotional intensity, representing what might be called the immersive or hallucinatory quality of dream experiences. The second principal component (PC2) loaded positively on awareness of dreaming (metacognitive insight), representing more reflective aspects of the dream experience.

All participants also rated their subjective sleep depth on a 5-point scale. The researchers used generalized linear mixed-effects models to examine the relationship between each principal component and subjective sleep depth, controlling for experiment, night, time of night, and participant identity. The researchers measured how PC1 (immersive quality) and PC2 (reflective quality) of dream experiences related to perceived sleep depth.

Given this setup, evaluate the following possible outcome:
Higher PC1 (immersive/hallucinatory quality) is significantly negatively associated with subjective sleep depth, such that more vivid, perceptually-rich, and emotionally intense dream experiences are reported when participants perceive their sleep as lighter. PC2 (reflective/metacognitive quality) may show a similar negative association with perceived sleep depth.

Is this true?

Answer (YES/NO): NO